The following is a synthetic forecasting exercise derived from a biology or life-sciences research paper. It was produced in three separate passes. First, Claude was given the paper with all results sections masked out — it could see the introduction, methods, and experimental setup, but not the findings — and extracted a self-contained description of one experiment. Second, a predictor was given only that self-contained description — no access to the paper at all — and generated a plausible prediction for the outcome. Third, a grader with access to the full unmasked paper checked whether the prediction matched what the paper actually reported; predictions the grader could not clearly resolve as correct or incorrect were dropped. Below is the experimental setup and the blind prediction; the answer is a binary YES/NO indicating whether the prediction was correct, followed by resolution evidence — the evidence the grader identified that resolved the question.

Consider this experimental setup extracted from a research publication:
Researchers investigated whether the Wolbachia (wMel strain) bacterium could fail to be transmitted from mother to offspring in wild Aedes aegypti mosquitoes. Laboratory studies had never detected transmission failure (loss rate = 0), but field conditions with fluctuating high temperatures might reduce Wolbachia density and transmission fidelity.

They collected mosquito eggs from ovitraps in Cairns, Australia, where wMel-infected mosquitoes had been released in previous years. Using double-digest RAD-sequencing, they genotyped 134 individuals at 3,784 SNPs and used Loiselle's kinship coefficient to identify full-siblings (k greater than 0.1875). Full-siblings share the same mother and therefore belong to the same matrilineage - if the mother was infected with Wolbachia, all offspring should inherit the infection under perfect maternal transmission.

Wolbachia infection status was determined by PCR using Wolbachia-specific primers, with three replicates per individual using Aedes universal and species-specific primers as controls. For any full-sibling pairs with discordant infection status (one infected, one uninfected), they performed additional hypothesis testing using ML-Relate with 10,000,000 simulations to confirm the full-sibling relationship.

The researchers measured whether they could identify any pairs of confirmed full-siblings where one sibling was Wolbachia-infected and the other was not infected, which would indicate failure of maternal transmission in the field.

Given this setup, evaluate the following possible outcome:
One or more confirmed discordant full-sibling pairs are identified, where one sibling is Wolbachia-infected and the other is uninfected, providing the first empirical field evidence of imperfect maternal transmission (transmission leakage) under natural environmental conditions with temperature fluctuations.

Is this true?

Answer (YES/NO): YES